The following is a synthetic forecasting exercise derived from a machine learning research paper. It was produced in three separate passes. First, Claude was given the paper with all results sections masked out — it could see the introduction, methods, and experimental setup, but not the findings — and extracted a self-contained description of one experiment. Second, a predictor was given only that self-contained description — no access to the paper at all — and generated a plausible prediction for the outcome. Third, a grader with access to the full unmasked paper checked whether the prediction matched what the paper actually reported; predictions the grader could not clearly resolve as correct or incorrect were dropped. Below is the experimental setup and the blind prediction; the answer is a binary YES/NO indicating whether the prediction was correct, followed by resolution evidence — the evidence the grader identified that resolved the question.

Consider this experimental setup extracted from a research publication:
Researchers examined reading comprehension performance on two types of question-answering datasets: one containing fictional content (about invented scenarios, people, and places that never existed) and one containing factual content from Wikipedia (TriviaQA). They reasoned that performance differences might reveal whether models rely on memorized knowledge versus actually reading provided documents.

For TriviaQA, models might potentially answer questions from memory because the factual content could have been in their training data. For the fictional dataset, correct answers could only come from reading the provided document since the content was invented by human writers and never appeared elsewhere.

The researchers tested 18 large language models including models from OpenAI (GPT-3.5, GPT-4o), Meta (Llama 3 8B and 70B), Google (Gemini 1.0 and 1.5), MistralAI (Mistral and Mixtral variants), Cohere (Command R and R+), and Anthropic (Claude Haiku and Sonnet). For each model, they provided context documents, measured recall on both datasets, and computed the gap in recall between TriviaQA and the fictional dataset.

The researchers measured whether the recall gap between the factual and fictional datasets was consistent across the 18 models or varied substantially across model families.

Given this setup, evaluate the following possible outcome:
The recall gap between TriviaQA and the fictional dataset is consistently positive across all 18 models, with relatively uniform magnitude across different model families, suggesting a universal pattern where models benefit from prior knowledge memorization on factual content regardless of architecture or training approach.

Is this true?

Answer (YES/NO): NO